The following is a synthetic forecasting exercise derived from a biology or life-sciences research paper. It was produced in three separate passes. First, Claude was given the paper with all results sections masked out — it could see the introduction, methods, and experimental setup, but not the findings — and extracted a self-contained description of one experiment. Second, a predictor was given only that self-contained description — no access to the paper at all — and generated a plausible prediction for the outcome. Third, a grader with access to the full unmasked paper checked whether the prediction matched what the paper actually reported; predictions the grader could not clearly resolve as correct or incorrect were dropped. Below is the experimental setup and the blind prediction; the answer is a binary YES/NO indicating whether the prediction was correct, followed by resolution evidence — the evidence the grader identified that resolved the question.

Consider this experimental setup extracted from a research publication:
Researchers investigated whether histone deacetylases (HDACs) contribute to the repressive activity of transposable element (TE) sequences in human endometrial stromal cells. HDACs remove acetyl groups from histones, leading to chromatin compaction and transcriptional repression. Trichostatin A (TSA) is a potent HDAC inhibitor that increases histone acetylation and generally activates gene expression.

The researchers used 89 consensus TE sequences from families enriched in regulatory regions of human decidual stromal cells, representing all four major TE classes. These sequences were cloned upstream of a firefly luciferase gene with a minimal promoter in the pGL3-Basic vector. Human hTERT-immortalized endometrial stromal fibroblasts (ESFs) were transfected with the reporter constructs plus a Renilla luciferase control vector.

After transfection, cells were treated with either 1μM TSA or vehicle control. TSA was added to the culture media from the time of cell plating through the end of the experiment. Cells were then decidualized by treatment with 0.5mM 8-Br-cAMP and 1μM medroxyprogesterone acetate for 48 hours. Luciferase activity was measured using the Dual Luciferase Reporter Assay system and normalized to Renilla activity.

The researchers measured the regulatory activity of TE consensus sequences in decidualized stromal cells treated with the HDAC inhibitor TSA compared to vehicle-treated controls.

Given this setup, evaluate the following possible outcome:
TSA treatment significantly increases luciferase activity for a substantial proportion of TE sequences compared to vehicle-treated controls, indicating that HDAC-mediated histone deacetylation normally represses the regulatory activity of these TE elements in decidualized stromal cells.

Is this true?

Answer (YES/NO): YES